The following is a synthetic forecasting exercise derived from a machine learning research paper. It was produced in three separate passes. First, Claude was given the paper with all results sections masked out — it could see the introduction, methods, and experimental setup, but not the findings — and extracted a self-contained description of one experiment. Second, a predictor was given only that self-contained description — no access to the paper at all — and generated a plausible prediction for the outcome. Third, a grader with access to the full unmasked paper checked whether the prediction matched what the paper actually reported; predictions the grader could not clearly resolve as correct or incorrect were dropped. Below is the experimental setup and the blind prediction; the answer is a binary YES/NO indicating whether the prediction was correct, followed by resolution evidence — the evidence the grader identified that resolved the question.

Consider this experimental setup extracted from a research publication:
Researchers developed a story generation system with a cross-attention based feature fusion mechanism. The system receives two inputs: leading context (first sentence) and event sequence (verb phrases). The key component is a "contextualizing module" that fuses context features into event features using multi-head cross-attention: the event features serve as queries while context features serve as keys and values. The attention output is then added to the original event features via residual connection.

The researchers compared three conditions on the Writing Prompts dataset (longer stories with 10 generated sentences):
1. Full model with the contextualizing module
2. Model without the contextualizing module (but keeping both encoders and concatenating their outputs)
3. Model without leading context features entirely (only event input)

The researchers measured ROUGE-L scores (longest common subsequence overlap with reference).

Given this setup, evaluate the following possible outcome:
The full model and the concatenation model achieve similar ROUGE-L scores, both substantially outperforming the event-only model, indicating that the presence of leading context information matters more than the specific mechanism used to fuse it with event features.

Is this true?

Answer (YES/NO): NO